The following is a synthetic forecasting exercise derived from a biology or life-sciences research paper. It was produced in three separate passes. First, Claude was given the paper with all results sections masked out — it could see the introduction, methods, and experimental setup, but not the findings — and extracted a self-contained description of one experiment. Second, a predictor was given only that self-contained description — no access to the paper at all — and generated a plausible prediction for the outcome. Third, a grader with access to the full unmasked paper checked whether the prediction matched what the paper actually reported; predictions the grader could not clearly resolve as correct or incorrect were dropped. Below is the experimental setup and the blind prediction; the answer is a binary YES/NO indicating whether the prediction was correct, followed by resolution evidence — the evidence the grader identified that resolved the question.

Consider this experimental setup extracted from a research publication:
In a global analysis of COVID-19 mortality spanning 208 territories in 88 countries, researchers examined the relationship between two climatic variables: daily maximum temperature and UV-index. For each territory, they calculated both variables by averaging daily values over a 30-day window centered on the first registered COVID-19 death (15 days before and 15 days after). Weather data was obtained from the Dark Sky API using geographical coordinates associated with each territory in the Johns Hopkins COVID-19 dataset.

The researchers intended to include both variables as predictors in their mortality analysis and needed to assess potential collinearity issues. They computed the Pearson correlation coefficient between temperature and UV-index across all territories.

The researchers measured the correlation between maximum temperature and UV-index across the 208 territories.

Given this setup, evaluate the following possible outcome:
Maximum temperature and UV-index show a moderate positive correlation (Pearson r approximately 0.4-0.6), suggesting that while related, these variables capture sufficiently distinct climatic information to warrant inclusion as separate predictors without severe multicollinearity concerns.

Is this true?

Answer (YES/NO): NO